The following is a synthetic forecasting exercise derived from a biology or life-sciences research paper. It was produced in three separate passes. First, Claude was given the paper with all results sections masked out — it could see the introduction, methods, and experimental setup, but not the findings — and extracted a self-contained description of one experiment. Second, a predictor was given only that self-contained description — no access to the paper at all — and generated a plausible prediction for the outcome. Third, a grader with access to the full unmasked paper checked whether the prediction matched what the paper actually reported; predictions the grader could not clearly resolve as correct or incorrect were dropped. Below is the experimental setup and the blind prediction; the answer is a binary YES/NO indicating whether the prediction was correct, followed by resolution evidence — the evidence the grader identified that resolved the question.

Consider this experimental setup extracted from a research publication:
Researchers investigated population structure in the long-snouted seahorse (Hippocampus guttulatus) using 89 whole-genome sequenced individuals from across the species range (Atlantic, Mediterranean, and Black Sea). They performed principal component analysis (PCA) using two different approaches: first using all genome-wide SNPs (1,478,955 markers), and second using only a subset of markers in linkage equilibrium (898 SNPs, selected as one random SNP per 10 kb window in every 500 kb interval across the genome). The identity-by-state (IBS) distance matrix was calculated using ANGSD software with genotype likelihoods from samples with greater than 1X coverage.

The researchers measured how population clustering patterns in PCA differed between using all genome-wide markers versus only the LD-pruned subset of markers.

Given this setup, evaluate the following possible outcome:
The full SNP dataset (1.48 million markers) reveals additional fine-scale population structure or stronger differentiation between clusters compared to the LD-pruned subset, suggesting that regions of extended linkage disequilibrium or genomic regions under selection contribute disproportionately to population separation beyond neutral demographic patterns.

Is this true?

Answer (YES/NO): NO